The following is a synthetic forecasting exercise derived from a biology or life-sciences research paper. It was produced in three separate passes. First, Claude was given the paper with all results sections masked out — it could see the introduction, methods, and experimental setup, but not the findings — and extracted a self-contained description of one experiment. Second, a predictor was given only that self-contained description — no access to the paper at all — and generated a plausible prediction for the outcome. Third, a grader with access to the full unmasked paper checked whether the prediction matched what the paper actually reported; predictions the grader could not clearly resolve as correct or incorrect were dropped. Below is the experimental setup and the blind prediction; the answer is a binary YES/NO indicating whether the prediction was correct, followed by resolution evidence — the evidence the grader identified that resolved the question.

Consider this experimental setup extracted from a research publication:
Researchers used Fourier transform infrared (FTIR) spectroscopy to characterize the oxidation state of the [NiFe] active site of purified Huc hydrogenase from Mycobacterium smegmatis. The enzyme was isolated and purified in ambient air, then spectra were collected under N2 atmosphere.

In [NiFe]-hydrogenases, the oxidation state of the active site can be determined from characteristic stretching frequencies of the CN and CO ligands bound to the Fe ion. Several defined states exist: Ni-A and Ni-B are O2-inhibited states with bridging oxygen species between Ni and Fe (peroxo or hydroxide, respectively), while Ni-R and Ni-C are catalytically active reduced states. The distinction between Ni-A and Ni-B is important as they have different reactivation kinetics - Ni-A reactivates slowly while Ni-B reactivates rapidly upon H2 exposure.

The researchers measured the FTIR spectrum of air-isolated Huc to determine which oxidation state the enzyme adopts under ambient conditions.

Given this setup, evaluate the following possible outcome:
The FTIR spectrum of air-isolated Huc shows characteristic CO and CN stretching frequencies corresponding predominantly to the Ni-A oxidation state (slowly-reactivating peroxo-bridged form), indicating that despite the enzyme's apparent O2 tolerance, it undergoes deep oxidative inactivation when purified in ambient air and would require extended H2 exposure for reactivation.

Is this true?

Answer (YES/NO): NO